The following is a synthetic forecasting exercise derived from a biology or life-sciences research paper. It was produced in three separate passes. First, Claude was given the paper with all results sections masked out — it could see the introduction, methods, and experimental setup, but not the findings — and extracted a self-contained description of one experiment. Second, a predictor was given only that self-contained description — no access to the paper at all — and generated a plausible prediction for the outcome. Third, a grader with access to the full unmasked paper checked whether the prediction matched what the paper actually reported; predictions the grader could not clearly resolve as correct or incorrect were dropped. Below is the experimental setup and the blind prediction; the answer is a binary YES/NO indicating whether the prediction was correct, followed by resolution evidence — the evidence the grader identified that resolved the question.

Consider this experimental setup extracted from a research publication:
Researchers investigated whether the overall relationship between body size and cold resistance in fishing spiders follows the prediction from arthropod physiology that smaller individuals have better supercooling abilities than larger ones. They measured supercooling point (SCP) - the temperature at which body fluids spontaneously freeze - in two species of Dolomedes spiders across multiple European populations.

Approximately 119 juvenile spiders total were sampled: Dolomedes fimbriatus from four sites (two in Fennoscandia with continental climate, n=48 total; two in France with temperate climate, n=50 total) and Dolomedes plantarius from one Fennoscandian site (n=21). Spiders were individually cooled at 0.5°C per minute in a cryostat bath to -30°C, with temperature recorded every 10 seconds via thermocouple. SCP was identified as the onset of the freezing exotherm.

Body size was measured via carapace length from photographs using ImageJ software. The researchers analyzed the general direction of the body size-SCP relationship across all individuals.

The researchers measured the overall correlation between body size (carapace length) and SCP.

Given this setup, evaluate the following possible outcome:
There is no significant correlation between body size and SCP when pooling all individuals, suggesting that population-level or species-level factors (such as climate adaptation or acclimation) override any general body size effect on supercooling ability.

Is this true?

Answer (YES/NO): NO